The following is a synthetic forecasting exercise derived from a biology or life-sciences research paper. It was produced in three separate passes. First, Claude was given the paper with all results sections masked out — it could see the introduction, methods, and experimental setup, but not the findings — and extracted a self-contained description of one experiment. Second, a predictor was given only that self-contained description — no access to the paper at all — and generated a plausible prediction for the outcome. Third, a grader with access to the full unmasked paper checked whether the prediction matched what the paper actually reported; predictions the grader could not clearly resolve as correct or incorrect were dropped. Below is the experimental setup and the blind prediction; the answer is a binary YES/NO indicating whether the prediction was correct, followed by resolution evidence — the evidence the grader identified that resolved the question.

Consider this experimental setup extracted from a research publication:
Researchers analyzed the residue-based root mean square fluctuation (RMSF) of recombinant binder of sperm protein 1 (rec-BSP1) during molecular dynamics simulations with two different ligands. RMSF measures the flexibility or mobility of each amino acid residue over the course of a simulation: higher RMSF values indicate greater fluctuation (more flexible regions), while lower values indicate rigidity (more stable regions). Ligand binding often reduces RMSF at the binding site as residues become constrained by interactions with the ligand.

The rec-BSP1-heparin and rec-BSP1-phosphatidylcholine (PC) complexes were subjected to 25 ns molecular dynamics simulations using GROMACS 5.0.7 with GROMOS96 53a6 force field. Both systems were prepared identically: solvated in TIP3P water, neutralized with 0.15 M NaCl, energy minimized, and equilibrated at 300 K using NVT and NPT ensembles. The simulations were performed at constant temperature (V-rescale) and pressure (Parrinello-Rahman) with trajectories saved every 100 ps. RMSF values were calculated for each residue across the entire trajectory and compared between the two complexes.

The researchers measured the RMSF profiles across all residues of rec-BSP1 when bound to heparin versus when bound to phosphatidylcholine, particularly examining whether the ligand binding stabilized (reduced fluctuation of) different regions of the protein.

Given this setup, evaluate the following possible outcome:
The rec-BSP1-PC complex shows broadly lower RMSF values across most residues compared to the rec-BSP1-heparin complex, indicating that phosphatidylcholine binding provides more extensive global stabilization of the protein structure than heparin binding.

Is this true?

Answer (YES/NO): NO